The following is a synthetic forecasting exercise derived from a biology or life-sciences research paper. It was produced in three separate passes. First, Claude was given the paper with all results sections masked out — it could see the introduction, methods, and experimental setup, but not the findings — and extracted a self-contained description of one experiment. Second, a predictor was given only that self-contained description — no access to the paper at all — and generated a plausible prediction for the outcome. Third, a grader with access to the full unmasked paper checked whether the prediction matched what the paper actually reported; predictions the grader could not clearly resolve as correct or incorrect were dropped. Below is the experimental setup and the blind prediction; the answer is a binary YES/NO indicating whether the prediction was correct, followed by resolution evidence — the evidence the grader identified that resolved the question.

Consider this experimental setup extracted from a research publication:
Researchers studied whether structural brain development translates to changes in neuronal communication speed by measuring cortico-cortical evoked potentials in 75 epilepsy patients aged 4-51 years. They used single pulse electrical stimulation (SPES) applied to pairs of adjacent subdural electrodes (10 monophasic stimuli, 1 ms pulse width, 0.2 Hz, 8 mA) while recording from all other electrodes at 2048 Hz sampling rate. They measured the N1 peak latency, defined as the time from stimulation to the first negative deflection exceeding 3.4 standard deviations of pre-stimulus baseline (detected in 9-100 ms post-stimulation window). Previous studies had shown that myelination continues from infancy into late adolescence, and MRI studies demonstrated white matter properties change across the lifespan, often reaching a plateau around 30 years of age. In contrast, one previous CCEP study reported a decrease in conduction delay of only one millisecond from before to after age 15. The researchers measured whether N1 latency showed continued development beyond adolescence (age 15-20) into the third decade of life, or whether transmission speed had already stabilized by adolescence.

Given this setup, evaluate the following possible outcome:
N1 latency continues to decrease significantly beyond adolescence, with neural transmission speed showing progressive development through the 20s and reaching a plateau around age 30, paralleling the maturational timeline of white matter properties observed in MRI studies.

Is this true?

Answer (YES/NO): YES